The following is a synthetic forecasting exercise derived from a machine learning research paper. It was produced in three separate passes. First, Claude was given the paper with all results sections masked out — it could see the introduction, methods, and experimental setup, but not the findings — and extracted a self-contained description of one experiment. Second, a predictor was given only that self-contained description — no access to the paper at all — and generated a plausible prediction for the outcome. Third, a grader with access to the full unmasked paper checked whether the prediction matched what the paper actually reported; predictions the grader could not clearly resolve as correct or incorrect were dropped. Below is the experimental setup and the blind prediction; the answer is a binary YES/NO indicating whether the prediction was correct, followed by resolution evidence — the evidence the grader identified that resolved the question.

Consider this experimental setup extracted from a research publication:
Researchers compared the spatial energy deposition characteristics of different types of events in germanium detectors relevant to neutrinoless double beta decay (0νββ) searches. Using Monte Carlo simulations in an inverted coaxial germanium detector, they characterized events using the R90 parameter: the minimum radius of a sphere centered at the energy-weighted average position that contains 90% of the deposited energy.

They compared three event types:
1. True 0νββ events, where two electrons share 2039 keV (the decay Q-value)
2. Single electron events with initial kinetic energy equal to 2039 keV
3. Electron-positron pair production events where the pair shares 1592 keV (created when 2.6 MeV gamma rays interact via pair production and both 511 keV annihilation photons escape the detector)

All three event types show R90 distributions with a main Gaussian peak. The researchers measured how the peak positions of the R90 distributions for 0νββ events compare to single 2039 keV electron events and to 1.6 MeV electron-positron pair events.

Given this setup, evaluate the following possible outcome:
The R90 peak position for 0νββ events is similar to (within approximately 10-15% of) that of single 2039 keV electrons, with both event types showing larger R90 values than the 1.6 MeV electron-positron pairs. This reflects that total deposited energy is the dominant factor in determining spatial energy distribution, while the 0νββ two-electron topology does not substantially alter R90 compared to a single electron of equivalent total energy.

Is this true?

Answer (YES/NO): YES